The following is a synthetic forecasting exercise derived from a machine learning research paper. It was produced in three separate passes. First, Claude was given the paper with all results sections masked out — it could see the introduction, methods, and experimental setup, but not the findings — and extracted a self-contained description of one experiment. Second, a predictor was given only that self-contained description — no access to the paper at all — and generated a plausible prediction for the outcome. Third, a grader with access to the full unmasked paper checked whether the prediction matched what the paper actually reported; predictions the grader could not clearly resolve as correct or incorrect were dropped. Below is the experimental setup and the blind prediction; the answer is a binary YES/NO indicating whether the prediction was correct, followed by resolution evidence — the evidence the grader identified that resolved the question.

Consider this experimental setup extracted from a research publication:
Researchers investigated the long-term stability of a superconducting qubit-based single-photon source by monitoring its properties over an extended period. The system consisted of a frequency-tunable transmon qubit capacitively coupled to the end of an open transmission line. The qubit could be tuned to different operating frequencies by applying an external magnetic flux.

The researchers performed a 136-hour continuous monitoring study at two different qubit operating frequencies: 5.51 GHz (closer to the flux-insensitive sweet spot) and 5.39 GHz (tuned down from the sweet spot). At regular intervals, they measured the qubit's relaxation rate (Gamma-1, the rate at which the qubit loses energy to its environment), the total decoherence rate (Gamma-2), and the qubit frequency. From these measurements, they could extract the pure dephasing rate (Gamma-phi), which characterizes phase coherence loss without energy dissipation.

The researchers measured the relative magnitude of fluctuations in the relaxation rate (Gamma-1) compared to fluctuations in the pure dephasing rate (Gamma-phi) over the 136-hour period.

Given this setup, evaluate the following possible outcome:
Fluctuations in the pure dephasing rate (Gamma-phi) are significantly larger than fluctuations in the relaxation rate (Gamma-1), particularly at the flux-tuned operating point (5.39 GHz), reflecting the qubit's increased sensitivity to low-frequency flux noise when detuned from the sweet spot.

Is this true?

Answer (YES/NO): NO